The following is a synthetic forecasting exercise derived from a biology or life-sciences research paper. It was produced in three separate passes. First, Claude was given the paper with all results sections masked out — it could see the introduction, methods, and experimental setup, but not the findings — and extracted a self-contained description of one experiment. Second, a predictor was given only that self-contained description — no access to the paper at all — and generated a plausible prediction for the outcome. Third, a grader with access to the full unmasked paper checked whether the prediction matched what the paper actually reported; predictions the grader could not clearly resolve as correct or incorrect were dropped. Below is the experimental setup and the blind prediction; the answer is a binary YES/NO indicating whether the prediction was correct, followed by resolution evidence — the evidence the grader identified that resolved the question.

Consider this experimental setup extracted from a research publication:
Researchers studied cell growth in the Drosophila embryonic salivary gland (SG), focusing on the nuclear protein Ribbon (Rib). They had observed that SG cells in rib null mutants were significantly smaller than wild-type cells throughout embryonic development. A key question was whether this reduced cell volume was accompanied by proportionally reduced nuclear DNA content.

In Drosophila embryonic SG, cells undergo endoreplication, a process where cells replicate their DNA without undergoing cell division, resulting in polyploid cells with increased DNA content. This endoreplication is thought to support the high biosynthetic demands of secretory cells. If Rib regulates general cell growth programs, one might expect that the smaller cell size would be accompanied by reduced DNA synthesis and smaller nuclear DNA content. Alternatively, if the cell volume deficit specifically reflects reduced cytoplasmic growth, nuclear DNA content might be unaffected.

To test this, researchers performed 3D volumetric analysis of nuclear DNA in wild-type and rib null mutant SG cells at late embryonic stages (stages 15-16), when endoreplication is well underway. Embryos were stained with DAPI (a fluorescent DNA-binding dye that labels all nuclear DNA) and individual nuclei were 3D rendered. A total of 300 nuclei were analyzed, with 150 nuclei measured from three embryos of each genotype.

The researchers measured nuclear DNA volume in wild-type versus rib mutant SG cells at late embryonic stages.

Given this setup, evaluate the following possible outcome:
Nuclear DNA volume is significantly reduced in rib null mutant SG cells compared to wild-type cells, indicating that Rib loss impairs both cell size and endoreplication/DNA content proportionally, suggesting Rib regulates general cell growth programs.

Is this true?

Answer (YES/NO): NO